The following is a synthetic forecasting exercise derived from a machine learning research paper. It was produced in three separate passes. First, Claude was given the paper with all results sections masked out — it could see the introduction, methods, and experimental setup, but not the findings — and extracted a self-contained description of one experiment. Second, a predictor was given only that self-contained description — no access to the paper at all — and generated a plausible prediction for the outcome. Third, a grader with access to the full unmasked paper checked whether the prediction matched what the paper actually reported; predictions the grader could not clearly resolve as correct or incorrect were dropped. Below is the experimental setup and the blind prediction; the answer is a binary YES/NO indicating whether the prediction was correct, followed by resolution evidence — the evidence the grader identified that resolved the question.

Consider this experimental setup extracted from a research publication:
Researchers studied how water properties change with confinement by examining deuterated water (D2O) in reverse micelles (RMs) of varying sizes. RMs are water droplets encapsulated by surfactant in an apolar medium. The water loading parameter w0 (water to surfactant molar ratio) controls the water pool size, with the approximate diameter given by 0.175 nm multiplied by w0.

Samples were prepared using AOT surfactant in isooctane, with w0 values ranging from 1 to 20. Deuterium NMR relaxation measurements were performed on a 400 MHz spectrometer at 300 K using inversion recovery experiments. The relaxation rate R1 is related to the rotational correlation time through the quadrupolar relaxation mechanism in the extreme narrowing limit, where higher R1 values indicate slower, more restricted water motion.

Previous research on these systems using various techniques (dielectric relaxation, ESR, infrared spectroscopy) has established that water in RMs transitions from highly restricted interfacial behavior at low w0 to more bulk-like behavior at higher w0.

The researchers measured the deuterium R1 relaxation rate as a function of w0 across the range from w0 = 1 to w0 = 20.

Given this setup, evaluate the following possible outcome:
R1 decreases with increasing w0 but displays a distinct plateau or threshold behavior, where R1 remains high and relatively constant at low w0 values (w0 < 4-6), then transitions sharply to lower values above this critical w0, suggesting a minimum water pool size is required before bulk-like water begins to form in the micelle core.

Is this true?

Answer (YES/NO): NO